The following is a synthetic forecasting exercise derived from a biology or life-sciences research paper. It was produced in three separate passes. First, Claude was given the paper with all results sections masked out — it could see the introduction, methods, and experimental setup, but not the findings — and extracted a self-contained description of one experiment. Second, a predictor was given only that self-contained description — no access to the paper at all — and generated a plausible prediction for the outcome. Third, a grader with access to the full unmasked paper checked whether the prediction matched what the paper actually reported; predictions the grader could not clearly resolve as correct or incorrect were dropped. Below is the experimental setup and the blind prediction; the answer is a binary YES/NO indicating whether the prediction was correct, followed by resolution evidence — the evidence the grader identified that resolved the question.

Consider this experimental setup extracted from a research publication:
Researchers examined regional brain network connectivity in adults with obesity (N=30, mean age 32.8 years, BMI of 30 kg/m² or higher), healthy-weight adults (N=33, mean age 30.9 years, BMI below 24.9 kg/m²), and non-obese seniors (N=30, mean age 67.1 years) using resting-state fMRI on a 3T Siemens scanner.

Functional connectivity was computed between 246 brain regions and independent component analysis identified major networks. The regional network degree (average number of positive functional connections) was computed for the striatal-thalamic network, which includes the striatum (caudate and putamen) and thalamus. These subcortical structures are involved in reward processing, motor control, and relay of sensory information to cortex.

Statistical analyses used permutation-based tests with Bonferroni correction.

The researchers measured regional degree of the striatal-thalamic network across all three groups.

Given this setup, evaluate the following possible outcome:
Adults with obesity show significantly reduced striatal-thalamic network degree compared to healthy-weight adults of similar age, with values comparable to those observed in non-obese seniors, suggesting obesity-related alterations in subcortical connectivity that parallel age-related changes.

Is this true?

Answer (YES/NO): NO